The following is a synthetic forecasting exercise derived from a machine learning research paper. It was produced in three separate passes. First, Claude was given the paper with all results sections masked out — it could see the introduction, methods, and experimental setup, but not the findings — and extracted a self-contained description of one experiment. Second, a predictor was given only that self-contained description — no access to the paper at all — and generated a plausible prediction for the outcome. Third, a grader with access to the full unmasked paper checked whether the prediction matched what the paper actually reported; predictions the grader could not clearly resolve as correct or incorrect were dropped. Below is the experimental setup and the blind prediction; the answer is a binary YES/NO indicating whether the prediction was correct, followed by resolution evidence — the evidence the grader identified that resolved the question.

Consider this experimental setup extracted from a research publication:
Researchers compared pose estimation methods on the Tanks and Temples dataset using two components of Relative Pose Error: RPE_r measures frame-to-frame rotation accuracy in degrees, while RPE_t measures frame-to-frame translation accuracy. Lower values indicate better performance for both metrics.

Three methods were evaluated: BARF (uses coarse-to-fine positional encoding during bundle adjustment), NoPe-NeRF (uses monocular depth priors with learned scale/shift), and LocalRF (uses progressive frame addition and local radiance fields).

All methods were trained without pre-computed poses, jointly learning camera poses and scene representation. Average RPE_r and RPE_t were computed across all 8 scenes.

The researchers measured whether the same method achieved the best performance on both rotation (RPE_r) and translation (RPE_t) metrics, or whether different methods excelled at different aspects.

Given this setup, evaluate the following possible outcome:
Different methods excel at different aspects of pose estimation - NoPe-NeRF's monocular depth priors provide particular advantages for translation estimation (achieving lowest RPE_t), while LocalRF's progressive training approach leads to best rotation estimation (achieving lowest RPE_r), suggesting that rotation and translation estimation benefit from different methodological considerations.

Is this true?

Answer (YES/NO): NO